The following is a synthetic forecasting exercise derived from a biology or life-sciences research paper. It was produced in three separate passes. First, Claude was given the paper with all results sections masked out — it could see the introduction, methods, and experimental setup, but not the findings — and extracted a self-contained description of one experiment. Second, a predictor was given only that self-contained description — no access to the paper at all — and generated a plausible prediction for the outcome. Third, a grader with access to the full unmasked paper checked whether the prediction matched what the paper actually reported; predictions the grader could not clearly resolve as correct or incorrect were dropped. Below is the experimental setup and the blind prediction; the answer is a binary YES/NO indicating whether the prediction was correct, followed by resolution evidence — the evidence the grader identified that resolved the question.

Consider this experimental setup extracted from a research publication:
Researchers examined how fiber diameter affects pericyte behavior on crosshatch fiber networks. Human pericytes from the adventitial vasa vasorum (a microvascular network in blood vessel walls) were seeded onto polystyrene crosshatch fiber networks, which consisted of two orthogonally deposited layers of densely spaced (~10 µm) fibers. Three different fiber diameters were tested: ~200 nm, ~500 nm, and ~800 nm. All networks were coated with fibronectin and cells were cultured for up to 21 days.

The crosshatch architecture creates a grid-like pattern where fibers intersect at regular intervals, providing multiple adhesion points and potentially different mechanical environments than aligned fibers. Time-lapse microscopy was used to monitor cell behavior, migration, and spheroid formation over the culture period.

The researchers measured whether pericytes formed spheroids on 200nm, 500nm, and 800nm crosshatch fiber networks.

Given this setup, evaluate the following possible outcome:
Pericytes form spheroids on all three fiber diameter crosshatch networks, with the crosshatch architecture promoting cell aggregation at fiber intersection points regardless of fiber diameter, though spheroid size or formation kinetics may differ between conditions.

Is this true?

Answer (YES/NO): NO